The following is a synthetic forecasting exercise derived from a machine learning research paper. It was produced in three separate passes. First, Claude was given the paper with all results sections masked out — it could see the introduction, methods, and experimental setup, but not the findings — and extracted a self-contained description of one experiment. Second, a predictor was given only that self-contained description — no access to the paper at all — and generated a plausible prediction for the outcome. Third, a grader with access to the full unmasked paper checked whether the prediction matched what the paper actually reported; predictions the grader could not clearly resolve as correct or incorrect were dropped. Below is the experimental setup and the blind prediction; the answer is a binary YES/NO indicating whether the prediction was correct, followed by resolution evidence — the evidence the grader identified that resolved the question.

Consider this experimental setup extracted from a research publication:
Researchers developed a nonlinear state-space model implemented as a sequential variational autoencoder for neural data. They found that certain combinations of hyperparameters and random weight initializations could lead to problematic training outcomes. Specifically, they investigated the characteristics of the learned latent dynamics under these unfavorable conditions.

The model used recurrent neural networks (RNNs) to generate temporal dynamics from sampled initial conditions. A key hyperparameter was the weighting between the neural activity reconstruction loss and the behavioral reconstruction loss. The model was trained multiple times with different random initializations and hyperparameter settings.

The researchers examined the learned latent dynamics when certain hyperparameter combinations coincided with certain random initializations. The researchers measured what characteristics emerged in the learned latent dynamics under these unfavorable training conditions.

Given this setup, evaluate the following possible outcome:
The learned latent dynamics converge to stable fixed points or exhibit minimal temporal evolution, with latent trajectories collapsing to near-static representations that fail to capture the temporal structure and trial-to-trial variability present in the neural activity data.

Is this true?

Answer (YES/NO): NO